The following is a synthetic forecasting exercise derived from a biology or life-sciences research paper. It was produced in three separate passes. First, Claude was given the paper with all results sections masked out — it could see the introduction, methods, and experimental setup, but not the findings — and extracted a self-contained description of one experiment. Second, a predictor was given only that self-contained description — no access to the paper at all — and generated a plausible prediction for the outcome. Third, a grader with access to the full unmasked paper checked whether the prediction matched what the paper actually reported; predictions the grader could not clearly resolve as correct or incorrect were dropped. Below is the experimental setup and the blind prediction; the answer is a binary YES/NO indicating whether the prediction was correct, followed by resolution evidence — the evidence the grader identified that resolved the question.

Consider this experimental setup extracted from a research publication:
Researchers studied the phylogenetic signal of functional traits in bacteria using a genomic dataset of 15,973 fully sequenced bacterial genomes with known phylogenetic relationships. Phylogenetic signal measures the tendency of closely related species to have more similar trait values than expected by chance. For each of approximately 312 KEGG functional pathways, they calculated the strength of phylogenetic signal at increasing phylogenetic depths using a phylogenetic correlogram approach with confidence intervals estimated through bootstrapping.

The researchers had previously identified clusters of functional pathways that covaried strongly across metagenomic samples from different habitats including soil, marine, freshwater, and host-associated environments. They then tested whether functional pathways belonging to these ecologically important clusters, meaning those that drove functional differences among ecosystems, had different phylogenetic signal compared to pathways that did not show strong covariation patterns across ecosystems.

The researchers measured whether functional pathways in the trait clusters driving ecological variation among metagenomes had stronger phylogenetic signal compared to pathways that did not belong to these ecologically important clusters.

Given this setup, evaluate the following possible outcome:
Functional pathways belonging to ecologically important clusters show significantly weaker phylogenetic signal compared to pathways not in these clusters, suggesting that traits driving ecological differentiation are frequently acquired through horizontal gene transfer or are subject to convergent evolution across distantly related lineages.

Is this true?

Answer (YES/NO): NO